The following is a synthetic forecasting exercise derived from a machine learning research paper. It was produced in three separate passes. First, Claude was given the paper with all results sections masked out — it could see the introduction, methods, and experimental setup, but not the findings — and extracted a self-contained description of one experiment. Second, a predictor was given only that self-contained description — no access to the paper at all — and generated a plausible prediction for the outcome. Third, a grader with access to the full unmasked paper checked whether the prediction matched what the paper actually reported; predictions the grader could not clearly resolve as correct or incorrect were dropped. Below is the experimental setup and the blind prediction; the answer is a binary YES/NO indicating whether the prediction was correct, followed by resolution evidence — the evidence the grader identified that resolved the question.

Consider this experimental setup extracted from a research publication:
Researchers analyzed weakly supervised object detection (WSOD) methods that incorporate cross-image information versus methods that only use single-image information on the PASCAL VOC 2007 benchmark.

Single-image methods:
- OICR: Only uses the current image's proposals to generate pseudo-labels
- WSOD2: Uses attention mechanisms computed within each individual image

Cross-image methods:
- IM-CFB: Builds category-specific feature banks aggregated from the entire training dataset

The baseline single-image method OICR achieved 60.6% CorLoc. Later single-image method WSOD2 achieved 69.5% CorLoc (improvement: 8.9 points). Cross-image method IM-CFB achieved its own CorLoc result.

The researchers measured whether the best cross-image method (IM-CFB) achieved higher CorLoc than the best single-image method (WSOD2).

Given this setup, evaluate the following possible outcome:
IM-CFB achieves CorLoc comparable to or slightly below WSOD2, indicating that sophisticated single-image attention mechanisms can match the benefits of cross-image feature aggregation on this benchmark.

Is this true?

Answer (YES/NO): NO